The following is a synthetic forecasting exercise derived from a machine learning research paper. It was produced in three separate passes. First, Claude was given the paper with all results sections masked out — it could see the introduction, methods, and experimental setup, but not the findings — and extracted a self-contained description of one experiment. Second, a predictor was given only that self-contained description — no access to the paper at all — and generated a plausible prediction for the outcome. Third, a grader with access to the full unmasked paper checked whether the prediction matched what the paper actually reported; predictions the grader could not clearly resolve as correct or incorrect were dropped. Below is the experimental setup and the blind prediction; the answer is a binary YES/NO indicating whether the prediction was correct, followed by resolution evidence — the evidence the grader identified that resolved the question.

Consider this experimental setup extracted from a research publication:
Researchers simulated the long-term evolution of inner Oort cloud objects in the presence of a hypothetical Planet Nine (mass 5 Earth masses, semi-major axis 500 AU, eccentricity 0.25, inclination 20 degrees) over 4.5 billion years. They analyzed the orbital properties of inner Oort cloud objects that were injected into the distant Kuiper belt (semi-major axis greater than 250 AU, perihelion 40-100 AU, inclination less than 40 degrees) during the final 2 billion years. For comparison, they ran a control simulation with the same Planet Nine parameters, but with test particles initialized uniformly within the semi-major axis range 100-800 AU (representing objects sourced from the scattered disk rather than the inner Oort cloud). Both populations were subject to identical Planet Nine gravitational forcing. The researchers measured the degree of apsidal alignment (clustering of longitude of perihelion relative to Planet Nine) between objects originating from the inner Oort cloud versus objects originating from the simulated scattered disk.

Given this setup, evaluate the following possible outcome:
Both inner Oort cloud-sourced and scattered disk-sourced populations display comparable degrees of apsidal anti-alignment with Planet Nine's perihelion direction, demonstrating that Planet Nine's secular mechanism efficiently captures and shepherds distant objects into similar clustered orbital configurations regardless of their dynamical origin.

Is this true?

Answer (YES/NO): NO